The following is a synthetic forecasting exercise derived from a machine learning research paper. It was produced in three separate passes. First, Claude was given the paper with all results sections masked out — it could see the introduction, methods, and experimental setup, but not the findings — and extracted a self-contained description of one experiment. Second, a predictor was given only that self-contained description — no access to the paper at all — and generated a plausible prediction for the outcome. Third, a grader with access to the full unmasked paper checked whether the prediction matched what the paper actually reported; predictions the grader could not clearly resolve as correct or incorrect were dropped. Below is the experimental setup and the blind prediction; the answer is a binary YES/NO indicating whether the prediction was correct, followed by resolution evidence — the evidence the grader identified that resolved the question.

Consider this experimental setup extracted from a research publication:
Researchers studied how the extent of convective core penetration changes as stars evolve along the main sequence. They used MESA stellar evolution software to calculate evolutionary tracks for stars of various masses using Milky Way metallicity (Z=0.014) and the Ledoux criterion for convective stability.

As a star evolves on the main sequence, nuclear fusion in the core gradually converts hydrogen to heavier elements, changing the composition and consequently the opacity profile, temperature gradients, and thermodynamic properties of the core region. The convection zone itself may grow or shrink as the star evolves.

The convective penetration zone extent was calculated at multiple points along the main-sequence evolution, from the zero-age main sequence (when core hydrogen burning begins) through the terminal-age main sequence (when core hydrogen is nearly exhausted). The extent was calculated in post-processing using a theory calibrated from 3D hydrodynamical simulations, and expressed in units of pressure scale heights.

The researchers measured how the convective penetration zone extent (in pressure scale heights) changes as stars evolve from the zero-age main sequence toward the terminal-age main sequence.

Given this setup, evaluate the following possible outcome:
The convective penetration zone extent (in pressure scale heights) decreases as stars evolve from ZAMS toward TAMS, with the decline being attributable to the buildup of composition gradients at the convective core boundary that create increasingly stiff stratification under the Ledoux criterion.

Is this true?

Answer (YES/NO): NO